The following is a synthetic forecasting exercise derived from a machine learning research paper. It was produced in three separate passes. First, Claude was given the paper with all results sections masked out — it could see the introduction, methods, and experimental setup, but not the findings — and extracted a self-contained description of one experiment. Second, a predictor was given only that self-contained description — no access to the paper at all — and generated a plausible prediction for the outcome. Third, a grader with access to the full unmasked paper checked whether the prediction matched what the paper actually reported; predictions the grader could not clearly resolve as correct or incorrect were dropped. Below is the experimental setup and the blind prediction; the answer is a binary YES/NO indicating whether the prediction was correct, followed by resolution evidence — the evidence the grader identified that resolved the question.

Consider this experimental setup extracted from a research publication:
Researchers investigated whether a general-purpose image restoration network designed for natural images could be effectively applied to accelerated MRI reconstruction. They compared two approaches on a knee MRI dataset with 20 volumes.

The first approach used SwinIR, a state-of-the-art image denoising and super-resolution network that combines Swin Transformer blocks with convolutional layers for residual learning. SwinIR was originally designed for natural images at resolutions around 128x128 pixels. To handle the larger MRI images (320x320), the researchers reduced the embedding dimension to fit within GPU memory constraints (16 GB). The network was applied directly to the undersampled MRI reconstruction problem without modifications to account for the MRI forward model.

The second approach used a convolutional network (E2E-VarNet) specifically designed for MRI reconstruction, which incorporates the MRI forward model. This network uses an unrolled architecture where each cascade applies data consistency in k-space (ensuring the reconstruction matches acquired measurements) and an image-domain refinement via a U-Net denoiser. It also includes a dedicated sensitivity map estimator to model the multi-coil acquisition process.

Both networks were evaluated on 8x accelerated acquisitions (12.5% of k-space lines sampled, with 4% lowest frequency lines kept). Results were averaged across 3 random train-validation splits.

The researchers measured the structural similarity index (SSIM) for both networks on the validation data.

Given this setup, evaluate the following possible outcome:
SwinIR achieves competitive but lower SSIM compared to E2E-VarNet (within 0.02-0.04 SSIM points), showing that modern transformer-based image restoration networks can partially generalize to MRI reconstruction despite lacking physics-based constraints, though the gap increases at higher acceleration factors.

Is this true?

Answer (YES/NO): NO